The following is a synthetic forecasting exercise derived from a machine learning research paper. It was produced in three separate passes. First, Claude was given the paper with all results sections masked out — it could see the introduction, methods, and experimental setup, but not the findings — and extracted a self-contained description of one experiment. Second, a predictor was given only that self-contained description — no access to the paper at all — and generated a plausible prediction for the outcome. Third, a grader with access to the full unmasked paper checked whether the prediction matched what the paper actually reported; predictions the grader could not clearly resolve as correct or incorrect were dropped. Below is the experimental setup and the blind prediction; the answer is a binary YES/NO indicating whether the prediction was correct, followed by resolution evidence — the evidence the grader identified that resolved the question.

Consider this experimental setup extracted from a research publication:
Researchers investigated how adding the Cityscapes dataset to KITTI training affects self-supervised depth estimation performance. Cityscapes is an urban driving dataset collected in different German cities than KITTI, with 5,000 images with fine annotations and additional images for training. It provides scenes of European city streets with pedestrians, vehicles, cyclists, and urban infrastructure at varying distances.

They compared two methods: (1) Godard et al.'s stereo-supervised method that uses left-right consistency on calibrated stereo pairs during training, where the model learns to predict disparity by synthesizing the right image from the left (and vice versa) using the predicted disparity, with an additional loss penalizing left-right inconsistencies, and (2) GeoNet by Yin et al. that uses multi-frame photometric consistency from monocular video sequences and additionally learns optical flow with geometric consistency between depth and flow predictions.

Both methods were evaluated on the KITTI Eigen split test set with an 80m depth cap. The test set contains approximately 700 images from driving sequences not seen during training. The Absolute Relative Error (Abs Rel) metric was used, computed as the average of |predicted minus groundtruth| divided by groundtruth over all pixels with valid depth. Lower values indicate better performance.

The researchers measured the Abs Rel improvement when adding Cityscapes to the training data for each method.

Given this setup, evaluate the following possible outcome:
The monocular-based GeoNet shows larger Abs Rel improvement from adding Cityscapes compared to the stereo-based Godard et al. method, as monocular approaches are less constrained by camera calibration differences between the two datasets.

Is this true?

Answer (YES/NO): NO